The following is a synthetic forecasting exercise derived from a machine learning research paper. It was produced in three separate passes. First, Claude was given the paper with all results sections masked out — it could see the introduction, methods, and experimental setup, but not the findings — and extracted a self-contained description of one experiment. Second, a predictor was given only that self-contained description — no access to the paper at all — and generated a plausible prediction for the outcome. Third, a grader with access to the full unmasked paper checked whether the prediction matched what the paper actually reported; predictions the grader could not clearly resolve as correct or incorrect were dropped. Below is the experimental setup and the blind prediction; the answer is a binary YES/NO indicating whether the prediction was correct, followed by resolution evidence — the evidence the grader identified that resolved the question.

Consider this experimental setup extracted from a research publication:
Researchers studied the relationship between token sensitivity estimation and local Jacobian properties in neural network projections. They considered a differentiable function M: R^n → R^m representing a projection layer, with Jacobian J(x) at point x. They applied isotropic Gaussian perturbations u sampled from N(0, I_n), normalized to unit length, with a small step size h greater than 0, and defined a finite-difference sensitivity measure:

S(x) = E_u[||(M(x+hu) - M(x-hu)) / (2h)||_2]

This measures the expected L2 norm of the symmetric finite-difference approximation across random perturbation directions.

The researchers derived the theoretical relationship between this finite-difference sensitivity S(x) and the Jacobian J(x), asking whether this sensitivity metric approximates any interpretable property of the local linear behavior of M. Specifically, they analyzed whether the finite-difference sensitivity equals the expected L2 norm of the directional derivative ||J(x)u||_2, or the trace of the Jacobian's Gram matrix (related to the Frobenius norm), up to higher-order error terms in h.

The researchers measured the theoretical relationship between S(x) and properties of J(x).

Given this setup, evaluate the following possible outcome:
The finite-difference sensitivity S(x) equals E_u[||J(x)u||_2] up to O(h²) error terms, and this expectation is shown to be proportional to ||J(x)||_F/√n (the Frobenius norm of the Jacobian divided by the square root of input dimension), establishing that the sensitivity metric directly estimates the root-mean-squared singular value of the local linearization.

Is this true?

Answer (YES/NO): NO